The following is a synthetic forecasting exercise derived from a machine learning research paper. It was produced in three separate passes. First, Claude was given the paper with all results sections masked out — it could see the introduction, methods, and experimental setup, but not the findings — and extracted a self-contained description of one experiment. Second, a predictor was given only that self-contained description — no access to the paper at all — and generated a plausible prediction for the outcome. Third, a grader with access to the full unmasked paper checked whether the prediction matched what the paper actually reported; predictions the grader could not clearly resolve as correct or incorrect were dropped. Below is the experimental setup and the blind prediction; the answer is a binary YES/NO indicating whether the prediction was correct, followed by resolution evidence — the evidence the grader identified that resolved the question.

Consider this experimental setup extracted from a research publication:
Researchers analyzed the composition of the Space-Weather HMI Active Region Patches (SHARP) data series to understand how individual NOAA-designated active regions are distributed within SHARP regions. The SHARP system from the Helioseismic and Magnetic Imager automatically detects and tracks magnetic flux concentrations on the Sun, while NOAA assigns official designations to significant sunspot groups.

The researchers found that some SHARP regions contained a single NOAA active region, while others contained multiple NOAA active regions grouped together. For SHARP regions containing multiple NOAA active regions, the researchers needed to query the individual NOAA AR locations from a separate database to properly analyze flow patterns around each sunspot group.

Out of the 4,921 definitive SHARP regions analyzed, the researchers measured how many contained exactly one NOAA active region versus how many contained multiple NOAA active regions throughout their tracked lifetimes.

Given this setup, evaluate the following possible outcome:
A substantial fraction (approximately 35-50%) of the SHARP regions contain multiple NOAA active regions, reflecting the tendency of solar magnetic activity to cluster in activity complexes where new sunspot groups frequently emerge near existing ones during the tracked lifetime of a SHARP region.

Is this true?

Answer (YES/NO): NO